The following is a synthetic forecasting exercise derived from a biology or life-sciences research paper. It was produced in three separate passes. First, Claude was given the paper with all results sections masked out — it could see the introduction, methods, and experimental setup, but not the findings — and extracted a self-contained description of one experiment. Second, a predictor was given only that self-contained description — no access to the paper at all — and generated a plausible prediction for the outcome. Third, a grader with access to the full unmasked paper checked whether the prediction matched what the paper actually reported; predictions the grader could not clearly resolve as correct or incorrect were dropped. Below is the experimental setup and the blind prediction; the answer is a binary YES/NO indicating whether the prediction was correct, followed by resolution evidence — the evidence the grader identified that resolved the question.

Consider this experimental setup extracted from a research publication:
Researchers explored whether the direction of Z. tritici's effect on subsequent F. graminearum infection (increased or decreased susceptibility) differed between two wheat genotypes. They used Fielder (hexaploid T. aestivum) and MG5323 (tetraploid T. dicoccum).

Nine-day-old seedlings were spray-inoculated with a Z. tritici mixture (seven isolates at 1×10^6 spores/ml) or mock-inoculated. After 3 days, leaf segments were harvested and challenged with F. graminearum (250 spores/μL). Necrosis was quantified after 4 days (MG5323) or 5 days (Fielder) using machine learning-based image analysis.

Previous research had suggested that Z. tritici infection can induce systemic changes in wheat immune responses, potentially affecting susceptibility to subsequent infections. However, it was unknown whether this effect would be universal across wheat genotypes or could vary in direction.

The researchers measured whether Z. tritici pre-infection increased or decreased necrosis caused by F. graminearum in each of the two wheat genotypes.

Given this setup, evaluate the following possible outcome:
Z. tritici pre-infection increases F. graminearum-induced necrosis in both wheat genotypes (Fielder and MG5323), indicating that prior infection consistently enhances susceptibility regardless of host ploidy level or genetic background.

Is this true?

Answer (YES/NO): NO